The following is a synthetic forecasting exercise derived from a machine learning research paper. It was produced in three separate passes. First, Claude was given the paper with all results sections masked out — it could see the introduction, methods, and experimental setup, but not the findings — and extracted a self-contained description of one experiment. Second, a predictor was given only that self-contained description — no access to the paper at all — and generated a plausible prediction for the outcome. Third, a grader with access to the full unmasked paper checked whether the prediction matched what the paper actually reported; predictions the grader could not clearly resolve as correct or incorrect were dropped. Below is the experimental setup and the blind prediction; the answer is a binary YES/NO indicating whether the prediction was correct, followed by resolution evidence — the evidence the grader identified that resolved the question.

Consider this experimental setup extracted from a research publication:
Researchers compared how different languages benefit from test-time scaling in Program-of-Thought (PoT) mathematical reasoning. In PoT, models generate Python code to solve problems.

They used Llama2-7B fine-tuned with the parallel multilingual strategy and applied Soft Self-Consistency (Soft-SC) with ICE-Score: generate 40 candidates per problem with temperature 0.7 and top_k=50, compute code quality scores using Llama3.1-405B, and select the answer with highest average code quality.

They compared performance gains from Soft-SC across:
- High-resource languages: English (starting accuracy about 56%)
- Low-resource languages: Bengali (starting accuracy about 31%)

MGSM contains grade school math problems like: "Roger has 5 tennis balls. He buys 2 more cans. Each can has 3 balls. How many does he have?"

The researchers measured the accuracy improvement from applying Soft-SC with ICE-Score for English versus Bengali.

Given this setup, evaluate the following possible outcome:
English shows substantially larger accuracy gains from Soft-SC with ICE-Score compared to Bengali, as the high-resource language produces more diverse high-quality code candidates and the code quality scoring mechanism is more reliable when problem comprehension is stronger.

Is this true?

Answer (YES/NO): NO